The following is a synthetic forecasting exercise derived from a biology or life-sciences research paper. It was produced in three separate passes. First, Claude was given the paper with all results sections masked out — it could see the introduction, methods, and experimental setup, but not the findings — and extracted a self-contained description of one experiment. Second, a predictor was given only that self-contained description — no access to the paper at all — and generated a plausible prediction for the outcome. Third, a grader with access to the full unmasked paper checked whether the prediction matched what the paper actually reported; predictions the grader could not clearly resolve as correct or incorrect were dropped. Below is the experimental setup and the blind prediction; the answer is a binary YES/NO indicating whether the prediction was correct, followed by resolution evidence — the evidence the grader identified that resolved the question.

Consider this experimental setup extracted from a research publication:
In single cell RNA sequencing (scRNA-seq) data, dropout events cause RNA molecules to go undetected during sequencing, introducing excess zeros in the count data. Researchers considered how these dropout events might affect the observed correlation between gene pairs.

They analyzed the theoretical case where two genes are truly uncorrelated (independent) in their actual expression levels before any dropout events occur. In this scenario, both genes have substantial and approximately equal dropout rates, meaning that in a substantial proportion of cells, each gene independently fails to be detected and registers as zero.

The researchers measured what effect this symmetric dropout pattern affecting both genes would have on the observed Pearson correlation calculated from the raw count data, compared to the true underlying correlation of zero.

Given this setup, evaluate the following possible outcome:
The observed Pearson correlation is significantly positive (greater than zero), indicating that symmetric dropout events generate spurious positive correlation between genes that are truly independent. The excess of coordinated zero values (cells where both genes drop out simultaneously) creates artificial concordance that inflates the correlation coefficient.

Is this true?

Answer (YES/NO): YES